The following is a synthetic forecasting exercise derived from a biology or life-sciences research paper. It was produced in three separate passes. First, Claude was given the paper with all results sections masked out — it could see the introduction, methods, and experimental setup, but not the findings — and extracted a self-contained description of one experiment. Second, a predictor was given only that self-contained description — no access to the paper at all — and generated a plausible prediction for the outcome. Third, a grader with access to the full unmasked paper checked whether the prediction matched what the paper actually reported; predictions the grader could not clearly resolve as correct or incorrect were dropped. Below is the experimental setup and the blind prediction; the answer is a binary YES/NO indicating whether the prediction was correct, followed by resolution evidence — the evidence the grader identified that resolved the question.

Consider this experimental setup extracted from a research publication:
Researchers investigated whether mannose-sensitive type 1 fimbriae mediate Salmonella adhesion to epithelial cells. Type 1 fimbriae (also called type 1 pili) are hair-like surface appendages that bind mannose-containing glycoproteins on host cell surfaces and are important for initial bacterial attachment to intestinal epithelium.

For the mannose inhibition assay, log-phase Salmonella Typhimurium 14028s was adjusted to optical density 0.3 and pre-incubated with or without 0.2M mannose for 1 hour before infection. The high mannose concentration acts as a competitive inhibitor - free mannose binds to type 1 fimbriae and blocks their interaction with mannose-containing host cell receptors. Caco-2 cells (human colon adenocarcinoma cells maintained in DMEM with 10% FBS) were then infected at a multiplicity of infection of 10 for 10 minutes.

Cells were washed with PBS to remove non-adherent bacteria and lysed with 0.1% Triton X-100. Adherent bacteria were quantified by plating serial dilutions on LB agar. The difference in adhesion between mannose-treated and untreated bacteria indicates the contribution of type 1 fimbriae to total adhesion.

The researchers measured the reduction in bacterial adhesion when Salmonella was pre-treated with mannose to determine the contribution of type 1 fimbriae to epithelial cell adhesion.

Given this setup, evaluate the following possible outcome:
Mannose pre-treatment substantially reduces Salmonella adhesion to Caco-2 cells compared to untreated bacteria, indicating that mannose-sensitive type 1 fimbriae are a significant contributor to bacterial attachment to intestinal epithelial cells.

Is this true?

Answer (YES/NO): YES